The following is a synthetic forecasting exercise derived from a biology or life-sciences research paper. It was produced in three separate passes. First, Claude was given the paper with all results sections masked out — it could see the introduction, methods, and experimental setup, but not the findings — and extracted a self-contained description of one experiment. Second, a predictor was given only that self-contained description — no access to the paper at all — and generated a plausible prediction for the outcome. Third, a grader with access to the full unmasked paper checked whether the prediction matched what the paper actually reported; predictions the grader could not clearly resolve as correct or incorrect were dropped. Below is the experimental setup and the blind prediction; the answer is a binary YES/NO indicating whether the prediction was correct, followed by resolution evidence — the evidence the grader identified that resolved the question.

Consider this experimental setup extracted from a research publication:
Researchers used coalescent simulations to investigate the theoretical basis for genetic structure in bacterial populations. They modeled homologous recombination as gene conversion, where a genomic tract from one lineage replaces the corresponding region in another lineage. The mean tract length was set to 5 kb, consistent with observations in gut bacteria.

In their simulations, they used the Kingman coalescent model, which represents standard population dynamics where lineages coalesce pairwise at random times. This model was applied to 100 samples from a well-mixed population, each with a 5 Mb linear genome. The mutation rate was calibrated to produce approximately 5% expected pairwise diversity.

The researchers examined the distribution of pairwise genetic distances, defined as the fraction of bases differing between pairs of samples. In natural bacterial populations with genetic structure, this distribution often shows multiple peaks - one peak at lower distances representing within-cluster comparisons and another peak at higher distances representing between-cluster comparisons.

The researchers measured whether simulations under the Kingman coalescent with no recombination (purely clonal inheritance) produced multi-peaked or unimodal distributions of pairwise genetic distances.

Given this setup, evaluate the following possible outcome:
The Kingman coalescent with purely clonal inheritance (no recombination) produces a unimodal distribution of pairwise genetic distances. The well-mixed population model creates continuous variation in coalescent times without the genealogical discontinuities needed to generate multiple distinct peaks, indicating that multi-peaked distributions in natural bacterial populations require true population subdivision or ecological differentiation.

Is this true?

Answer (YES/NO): NO